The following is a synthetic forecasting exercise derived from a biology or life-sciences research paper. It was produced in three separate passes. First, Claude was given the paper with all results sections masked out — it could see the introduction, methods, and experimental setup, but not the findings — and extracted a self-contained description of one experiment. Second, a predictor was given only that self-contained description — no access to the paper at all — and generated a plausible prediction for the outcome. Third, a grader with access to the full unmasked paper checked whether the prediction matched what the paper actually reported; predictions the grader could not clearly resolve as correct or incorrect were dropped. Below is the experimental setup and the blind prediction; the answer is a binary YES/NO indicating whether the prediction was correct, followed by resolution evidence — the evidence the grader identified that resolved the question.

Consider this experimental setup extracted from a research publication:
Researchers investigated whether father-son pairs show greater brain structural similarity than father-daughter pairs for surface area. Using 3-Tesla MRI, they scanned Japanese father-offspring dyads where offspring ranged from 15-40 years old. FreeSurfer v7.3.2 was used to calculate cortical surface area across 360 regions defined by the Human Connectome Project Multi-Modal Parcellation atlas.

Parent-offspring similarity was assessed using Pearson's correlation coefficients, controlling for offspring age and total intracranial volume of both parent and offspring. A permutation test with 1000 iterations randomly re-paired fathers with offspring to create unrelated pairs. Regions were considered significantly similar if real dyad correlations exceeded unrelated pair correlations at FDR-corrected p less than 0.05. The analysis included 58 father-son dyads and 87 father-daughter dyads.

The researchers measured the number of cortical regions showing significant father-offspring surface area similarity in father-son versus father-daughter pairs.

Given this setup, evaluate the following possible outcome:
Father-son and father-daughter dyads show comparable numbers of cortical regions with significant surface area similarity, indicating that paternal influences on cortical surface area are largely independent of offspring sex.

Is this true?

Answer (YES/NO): NO